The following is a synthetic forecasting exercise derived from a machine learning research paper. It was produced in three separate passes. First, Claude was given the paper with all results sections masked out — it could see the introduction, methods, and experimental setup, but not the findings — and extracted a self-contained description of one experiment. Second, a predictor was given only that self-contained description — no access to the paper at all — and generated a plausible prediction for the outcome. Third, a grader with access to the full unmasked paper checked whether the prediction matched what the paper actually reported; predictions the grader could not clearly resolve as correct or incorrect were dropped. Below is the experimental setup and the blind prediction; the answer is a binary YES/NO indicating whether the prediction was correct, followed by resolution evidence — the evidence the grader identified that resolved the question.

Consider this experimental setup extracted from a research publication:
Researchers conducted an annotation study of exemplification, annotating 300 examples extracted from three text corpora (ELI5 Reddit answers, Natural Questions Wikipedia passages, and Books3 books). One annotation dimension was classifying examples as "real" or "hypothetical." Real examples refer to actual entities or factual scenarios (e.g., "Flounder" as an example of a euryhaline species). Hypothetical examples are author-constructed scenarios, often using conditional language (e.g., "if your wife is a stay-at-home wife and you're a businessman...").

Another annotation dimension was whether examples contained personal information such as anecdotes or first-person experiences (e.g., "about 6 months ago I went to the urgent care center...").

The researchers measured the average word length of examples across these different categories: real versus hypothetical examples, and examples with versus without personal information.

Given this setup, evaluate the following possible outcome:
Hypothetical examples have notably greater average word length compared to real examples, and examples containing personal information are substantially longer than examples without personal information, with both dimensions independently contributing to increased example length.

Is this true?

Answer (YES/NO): YES